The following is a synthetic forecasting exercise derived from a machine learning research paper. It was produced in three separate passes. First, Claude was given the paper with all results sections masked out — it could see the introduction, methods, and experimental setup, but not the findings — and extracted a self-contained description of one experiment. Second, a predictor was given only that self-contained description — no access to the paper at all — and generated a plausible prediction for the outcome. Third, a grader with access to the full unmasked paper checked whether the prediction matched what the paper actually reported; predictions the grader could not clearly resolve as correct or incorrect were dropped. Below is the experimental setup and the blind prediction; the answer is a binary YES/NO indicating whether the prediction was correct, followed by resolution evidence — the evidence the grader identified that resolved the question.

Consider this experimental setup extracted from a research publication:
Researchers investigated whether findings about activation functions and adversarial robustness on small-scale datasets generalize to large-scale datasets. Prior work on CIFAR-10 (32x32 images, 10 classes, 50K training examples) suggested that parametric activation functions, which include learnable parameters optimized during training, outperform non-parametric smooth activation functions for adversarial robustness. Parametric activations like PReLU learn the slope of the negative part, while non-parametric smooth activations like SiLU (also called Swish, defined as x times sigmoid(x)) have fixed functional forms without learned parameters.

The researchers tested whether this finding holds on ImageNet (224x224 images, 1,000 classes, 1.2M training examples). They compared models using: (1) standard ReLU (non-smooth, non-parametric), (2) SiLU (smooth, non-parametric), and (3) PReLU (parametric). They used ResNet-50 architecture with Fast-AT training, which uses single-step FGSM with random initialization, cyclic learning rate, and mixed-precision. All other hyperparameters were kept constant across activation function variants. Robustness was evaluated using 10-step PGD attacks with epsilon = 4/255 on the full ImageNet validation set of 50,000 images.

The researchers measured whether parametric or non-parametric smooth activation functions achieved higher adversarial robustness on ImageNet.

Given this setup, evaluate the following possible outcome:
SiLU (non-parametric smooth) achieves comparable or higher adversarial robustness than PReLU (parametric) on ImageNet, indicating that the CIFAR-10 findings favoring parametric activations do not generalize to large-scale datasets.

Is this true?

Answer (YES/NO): YES